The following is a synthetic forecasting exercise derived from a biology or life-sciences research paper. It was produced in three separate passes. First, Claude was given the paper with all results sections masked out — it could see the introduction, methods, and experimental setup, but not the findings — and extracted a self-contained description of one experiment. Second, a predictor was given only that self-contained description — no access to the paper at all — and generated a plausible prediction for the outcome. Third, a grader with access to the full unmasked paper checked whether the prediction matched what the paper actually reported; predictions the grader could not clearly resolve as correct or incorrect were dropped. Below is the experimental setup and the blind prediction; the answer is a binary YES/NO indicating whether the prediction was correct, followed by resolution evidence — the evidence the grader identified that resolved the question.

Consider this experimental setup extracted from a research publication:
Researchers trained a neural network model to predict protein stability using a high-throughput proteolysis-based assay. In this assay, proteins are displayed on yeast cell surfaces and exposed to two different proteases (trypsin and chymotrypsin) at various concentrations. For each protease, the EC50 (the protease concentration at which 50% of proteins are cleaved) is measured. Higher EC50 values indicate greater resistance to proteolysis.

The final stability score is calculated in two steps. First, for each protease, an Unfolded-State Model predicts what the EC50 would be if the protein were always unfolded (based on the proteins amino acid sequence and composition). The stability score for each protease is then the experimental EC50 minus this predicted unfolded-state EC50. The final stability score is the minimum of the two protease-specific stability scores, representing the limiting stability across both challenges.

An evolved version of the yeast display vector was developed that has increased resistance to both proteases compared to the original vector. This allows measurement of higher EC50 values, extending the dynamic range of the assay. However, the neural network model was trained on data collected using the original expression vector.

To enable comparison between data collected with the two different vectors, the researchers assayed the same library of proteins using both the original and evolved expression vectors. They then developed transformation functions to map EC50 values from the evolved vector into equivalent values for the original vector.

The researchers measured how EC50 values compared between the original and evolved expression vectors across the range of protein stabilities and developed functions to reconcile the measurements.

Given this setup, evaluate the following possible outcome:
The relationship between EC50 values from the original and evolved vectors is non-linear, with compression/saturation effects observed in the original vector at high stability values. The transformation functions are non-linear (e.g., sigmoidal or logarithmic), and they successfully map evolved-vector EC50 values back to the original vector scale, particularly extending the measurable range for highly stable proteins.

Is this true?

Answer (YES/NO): NO